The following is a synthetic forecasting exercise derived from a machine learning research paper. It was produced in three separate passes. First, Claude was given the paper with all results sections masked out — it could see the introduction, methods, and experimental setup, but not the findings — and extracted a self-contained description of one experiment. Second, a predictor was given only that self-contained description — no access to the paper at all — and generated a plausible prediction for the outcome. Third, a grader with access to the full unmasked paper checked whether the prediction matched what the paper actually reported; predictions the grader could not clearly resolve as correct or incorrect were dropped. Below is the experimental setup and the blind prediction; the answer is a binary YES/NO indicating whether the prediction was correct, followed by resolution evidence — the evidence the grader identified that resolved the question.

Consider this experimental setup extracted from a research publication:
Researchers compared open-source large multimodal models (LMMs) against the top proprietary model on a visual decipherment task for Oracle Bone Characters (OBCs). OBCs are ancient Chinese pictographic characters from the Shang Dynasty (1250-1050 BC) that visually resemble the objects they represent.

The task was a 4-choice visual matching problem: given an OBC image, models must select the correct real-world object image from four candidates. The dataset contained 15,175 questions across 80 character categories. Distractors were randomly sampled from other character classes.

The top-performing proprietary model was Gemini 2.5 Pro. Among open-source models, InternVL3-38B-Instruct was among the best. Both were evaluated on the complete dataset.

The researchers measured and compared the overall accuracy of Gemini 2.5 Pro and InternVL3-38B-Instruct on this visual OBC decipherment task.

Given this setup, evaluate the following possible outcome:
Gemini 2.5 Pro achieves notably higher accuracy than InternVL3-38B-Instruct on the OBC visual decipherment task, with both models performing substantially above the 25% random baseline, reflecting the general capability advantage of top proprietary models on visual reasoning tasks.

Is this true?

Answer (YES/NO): NO